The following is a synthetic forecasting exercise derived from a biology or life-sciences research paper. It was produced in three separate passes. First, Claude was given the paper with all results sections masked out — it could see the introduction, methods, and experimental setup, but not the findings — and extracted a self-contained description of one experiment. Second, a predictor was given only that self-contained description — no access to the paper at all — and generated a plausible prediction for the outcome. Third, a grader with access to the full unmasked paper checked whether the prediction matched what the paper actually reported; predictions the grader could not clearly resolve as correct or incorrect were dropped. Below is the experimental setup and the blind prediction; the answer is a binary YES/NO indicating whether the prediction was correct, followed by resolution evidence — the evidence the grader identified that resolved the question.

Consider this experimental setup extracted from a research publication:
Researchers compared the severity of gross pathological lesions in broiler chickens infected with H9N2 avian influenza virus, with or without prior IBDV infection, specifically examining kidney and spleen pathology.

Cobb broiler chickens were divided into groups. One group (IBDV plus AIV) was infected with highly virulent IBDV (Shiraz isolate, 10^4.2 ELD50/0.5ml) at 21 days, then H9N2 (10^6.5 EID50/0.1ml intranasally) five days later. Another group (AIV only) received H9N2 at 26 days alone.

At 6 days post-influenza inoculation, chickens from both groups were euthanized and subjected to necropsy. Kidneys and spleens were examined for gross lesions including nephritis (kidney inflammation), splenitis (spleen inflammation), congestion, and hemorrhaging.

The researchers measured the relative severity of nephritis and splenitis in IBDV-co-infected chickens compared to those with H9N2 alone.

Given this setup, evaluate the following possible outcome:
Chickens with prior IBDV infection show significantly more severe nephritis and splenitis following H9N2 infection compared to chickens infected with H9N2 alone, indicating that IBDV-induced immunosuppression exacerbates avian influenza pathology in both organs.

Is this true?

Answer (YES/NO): NO